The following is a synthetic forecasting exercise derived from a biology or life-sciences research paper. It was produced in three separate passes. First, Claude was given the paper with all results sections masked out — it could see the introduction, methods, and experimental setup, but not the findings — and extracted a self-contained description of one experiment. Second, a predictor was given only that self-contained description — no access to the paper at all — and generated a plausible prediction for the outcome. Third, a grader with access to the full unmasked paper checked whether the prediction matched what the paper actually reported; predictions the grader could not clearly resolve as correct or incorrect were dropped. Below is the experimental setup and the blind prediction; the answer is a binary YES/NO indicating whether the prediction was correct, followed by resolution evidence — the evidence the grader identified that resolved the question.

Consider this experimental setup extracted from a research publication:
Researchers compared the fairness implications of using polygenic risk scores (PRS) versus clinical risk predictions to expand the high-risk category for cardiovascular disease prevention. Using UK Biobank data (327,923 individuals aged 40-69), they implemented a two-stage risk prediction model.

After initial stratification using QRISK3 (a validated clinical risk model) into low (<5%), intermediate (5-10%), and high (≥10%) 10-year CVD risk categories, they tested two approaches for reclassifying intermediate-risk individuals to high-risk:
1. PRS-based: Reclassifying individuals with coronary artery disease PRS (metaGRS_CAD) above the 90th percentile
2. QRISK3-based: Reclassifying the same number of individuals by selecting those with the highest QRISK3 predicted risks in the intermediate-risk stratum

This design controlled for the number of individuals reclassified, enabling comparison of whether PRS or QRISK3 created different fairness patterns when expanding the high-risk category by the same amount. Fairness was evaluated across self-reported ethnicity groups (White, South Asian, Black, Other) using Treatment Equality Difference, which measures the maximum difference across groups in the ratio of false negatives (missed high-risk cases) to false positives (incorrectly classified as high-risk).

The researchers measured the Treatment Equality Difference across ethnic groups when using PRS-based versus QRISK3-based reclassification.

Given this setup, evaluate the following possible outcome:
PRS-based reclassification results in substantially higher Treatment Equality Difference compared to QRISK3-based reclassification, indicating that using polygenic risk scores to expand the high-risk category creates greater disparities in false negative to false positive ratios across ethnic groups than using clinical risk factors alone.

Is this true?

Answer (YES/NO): NO